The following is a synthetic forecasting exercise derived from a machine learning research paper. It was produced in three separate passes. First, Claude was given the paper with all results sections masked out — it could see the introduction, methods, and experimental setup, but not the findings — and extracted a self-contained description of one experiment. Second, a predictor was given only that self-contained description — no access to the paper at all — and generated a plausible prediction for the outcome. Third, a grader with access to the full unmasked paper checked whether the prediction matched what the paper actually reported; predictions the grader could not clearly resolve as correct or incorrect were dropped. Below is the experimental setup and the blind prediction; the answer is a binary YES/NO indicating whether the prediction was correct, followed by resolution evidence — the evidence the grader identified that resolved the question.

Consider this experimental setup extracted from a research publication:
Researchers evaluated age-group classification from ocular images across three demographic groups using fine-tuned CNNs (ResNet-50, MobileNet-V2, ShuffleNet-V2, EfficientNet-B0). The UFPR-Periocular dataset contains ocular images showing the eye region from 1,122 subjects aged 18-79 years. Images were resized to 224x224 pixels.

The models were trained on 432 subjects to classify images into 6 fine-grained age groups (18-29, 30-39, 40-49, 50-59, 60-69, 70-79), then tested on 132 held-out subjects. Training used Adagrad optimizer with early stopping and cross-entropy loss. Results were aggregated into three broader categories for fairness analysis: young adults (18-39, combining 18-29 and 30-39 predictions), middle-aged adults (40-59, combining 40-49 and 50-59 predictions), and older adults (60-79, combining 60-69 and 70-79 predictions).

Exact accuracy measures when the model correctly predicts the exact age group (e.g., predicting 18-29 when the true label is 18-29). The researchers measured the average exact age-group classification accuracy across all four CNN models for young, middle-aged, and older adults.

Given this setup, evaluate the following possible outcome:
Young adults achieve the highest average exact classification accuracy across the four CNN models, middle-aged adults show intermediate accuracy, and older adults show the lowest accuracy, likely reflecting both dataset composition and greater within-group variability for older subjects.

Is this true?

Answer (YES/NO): YES